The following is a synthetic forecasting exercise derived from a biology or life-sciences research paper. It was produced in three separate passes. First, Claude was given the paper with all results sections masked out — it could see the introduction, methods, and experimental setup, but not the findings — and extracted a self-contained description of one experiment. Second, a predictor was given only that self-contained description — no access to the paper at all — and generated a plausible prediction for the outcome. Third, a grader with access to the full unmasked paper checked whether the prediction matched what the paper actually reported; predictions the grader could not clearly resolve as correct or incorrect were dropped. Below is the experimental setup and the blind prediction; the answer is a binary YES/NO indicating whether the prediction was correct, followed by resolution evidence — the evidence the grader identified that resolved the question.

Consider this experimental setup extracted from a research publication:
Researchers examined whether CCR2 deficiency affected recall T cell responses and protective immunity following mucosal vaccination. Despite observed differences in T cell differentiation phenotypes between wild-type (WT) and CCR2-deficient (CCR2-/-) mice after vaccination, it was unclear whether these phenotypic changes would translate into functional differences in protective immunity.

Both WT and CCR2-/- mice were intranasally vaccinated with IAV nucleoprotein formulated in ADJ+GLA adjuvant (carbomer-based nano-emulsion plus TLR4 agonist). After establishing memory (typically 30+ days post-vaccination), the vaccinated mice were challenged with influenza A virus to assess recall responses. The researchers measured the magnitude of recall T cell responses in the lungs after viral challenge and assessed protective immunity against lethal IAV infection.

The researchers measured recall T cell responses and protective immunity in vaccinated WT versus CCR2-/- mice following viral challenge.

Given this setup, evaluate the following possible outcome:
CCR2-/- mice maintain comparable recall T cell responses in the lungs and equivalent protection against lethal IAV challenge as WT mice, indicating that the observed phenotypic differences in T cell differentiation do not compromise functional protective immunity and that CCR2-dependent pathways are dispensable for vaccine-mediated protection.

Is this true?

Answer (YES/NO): YES